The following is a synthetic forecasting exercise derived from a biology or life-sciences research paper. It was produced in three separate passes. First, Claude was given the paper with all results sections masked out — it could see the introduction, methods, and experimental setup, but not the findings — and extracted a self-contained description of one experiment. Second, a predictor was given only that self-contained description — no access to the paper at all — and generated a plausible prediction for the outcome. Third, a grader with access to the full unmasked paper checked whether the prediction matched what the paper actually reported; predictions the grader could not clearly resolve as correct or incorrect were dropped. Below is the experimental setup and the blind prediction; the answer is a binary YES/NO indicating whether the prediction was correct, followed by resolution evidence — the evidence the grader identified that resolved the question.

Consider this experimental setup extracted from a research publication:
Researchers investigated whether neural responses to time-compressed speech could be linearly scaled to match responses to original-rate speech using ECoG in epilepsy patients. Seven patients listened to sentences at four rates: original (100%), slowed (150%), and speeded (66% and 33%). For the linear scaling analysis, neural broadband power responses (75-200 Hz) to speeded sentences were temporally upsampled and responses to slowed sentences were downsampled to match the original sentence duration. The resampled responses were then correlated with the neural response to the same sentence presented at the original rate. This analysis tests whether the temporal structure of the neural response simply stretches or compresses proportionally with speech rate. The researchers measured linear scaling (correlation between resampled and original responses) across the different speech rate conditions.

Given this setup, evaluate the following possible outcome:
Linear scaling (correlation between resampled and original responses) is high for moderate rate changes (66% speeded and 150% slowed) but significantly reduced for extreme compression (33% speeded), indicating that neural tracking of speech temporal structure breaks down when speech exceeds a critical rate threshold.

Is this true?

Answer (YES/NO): YES